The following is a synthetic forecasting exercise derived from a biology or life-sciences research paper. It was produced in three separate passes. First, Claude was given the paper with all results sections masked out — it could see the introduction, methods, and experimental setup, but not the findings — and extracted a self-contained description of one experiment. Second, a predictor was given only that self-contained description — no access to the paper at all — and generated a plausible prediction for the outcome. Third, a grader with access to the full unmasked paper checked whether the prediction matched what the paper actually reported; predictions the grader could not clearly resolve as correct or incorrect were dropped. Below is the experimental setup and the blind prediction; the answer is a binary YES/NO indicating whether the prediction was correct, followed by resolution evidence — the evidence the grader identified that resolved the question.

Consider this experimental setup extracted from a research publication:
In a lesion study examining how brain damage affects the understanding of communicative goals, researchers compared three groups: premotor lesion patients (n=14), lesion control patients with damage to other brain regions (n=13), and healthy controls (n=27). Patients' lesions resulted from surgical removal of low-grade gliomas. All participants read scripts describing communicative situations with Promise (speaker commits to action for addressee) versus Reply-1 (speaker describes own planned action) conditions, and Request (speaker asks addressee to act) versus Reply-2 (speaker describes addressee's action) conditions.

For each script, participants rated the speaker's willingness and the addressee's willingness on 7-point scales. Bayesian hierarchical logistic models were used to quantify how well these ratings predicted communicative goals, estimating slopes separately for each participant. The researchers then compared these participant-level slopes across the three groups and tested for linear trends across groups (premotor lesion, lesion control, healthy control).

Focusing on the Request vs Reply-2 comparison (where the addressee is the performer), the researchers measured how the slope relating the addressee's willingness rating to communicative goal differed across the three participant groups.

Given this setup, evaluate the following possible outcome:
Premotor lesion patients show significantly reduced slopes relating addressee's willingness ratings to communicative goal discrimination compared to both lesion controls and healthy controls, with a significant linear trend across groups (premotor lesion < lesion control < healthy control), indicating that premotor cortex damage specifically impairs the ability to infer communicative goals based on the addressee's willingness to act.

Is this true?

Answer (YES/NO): NO